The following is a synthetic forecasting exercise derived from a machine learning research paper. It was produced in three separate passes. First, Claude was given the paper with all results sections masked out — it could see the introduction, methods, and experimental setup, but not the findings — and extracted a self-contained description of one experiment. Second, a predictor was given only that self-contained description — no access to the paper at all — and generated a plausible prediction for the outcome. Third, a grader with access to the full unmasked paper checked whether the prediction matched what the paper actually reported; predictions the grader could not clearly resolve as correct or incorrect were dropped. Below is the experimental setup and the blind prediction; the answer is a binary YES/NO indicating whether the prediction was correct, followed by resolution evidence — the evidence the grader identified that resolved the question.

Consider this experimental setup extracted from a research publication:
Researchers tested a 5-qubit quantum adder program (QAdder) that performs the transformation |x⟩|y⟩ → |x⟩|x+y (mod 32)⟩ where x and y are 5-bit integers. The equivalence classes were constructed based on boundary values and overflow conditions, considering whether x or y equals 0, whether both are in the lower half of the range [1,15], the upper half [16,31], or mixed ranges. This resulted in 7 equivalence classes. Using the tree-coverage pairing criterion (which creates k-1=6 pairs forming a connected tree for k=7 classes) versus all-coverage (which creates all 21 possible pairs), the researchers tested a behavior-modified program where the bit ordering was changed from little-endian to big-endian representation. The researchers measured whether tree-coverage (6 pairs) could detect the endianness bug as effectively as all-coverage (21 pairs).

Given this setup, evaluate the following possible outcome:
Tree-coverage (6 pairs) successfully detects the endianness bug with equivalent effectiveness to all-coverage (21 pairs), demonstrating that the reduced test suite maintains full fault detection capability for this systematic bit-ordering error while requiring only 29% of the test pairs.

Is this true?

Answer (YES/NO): NO